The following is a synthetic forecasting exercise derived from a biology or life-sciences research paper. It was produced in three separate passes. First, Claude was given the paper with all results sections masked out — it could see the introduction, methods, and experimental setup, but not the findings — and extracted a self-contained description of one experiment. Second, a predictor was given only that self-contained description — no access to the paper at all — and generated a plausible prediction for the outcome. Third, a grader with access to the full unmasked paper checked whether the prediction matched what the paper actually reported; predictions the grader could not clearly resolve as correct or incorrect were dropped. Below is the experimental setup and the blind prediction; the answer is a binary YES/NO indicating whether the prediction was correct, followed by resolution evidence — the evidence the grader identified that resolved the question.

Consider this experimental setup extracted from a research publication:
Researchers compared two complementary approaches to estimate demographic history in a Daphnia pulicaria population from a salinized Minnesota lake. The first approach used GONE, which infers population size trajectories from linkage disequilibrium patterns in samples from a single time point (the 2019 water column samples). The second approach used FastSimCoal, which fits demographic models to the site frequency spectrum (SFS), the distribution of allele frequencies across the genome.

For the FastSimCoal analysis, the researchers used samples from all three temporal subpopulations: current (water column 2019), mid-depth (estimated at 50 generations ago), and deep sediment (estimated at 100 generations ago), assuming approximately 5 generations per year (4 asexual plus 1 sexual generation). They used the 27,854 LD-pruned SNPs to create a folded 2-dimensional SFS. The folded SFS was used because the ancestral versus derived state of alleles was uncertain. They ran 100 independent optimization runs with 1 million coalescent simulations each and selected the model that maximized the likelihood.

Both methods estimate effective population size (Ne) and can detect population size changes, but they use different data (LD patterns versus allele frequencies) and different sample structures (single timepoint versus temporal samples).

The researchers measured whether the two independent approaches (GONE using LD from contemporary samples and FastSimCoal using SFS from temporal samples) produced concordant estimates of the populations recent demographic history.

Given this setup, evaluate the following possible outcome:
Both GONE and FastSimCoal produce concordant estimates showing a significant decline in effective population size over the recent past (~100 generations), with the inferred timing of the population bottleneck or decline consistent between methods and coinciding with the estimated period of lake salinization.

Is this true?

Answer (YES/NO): NO